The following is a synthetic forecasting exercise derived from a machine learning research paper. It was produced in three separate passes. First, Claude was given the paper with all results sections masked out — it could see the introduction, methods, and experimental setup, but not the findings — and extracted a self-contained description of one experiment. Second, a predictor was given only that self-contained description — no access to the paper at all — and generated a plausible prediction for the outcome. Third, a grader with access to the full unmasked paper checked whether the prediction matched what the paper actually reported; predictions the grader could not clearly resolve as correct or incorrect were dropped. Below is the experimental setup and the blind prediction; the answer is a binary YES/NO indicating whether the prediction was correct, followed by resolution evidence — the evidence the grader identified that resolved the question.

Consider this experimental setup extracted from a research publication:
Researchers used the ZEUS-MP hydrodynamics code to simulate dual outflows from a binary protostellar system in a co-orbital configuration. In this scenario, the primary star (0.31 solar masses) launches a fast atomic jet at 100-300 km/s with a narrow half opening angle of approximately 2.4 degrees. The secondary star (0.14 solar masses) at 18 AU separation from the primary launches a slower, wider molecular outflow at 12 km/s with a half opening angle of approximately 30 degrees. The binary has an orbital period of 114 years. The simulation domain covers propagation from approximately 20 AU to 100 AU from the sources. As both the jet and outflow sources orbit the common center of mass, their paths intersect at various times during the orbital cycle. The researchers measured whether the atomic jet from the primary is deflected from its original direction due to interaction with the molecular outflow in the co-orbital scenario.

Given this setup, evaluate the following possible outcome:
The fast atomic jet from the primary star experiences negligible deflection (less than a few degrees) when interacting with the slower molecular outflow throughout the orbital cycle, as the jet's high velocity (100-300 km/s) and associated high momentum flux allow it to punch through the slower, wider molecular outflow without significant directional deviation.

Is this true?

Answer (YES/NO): NO